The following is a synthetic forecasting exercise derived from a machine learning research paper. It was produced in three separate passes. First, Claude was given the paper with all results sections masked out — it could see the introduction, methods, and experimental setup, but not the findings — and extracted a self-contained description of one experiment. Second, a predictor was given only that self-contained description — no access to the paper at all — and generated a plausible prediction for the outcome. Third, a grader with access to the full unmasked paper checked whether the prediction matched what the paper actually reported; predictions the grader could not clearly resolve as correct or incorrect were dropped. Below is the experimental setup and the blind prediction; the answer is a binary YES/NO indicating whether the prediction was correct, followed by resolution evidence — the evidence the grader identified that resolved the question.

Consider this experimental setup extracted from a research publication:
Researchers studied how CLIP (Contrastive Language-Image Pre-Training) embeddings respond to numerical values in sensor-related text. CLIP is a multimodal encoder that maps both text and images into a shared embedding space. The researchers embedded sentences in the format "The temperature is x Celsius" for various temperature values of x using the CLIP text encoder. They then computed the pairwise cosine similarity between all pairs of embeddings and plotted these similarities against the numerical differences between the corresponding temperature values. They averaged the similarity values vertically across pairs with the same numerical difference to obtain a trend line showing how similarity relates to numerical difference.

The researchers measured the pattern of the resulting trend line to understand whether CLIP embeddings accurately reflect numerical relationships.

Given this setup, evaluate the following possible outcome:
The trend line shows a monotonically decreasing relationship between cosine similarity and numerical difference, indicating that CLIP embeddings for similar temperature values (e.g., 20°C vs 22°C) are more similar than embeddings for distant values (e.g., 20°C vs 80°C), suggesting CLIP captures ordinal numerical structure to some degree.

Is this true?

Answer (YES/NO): NO